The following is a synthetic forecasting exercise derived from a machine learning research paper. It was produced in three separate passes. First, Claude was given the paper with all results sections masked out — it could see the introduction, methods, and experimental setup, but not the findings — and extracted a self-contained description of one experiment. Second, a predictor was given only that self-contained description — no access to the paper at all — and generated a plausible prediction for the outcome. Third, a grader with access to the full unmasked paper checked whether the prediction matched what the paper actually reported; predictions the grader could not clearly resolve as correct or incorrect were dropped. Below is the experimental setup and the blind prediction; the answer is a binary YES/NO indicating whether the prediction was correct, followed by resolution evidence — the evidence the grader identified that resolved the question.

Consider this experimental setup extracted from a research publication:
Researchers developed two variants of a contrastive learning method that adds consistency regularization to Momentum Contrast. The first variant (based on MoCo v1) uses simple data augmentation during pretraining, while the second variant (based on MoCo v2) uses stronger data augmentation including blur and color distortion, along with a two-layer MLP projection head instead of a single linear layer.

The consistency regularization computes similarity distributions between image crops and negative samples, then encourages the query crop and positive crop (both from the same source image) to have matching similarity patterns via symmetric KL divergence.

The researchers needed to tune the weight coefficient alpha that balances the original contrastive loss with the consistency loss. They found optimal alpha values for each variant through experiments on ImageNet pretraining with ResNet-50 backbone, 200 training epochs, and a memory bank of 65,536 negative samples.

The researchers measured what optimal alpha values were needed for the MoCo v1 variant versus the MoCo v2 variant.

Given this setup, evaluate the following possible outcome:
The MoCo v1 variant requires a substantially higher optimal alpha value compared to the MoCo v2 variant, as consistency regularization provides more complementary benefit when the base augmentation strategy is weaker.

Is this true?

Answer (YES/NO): YES